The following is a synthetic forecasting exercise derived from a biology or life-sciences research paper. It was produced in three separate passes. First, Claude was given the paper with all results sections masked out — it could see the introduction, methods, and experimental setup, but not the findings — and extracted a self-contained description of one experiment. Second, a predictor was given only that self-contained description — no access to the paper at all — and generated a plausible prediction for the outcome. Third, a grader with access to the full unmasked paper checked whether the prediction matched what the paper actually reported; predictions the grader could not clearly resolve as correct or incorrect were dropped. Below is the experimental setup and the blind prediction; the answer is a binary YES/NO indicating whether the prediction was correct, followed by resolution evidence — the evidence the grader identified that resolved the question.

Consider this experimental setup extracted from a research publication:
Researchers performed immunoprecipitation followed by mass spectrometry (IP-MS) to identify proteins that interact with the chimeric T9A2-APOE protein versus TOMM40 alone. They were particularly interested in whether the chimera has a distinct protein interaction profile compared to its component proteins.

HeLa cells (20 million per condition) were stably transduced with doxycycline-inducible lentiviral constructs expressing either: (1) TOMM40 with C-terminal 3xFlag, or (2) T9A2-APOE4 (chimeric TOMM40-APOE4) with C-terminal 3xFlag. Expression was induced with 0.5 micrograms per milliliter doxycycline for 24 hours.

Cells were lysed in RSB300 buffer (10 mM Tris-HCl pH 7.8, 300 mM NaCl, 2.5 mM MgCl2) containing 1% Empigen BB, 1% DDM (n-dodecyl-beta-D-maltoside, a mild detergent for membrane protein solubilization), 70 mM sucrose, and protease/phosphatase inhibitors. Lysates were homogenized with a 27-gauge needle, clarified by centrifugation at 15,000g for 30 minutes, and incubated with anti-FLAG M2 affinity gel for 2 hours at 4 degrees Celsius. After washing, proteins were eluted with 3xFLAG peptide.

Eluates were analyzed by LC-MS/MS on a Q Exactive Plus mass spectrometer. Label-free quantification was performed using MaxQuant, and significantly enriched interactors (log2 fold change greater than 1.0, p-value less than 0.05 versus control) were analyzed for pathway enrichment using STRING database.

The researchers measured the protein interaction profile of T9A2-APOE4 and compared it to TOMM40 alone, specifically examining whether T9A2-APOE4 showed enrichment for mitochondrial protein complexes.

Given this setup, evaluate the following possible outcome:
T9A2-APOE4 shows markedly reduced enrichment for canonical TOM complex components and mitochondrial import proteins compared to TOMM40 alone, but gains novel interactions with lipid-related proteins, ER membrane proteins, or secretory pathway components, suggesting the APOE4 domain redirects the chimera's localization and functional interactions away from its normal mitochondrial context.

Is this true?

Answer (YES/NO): NO